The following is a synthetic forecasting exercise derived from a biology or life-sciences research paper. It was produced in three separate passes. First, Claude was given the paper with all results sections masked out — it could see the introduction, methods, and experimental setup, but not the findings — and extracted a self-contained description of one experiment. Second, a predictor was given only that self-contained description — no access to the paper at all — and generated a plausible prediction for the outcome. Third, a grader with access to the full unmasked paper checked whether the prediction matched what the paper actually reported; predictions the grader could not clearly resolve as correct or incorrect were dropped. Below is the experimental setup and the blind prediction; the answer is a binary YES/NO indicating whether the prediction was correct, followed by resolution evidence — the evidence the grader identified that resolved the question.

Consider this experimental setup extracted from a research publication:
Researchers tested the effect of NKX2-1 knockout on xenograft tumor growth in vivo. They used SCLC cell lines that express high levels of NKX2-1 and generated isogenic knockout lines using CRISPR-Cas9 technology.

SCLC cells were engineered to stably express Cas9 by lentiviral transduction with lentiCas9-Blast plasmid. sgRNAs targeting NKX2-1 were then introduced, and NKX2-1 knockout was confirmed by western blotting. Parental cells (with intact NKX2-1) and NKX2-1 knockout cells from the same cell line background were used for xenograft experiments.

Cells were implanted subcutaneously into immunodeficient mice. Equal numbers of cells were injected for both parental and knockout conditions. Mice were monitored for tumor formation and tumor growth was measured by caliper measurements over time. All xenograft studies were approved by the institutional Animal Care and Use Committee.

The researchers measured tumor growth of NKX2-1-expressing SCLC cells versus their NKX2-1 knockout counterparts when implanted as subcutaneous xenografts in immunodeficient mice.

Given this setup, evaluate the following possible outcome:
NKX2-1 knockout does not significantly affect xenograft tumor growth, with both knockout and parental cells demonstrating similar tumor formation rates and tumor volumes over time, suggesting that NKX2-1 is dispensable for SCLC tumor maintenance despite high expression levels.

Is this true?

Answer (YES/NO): NO